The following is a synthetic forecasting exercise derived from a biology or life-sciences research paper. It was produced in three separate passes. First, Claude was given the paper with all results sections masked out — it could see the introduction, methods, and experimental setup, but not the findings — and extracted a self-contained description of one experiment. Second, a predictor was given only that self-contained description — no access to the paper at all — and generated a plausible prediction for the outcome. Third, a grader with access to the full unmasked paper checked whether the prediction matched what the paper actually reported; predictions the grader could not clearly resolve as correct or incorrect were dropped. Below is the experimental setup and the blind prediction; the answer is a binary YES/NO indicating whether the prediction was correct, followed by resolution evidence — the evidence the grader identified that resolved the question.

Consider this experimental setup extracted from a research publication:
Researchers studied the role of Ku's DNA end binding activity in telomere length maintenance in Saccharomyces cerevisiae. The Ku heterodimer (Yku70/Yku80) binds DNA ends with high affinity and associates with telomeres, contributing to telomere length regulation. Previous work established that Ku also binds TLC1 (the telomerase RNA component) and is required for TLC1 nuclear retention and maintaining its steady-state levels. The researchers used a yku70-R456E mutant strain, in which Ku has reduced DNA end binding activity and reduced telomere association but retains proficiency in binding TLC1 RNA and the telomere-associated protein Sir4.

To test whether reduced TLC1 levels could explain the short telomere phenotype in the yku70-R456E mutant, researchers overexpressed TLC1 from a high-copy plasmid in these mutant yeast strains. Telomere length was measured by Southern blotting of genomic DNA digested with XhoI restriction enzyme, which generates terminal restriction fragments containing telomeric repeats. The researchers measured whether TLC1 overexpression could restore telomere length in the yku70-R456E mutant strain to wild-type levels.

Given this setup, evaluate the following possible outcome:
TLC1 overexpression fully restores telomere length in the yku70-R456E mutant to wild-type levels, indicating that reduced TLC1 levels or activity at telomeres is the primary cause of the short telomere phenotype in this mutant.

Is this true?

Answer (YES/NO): NO